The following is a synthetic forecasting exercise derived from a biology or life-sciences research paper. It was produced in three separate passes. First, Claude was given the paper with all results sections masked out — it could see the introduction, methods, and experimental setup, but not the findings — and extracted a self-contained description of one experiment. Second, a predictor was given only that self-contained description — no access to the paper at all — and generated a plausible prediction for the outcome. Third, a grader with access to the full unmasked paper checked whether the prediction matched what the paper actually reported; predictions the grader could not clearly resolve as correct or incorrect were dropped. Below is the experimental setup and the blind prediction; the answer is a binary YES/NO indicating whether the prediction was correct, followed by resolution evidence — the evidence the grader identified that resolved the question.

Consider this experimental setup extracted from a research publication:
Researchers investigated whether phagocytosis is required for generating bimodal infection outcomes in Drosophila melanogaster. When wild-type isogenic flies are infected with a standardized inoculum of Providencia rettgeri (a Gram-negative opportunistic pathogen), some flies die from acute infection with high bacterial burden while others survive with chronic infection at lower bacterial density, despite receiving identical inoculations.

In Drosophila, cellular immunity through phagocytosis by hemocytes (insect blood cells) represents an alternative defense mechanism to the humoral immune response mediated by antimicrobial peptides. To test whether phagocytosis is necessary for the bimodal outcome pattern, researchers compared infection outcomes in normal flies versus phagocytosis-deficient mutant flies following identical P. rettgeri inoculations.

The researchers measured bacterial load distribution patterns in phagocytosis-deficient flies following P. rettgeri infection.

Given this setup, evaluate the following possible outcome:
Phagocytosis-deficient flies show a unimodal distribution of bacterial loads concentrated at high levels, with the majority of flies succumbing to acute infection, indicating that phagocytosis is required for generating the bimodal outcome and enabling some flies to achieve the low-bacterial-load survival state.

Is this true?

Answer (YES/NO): NO